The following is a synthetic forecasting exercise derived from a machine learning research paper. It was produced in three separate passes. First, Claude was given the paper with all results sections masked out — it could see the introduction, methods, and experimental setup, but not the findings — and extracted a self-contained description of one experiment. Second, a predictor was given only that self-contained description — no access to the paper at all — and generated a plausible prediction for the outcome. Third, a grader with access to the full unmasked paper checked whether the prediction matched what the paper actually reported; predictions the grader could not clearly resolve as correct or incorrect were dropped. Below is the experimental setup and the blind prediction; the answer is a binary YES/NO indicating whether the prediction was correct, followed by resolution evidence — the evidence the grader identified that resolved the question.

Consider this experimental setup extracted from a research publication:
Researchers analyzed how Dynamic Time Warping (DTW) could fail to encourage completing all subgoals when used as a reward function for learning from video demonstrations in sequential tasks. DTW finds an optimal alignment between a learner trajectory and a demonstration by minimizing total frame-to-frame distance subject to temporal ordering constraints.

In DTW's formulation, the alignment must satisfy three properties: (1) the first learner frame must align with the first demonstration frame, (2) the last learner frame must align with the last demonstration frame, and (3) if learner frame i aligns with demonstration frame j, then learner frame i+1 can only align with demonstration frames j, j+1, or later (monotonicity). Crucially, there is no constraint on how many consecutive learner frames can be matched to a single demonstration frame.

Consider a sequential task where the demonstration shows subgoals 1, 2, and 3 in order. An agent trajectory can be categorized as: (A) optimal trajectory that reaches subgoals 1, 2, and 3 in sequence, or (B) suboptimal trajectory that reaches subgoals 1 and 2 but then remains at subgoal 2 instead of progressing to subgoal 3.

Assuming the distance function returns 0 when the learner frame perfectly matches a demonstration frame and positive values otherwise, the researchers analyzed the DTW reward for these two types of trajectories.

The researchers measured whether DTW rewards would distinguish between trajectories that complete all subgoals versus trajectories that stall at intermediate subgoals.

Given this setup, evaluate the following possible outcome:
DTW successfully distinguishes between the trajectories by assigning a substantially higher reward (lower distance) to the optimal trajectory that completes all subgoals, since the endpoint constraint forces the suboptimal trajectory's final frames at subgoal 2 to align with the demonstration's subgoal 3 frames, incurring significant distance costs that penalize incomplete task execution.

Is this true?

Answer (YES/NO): NO